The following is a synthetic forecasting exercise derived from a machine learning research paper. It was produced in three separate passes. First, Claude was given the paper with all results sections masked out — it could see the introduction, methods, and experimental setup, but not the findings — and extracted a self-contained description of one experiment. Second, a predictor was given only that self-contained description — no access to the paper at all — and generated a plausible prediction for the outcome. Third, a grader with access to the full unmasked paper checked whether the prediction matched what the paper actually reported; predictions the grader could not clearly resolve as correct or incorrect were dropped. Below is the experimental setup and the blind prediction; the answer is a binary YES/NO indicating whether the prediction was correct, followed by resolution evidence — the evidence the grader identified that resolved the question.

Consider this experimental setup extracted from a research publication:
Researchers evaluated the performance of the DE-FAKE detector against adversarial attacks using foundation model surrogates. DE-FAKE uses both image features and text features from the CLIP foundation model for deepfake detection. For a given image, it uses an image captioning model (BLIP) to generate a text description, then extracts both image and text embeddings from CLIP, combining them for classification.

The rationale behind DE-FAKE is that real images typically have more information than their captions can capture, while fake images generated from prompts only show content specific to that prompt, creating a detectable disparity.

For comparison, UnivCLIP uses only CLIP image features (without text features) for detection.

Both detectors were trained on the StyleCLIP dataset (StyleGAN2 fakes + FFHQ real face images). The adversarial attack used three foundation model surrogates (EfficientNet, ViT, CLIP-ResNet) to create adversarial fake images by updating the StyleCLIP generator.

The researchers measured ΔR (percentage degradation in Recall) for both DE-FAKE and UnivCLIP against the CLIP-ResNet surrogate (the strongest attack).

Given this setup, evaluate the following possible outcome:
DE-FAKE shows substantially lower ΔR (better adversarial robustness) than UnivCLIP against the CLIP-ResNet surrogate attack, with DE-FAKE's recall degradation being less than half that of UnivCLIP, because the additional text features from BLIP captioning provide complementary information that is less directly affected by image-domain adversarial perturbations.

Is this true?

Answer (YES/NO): NO